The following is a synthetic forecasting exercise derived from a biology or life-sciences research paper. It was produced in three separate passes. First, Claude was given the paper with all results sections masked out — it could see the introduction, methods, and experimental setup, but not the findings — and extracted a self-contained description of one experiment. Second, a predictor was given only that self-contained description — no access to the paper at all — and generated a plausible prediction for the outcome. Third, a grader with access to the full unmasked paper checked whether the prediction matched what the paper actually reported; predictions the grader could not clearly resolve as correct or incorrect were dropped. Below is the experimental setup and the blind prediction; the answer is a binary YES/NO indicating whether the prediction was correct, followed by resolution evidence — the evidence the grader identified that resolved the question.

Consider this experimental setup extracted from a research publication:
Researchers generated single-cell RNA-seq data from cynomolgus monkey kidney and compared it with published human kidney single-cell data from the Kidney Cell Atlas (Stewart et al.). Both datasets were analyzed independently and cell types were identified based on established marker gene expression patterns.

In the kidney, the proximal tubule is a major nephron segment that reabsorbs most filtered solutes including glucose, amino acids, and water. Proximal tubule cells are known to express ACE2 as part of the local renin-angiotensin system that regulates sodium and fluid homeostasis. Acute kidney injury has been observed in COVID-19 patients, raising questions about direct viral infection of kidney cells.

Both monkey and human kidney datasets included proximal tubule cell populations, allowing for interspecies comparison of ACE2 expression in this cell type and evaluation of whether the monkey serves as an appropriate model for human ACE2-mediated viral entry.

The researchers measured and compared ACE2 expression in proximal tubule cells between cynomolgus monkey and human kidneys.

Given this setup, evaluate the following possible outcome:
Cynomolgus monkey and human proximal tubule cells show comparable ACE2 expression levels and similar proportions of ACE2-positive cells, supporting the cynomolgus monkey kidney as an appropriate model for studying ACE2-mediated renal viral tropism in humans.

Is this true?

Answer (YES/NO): YES